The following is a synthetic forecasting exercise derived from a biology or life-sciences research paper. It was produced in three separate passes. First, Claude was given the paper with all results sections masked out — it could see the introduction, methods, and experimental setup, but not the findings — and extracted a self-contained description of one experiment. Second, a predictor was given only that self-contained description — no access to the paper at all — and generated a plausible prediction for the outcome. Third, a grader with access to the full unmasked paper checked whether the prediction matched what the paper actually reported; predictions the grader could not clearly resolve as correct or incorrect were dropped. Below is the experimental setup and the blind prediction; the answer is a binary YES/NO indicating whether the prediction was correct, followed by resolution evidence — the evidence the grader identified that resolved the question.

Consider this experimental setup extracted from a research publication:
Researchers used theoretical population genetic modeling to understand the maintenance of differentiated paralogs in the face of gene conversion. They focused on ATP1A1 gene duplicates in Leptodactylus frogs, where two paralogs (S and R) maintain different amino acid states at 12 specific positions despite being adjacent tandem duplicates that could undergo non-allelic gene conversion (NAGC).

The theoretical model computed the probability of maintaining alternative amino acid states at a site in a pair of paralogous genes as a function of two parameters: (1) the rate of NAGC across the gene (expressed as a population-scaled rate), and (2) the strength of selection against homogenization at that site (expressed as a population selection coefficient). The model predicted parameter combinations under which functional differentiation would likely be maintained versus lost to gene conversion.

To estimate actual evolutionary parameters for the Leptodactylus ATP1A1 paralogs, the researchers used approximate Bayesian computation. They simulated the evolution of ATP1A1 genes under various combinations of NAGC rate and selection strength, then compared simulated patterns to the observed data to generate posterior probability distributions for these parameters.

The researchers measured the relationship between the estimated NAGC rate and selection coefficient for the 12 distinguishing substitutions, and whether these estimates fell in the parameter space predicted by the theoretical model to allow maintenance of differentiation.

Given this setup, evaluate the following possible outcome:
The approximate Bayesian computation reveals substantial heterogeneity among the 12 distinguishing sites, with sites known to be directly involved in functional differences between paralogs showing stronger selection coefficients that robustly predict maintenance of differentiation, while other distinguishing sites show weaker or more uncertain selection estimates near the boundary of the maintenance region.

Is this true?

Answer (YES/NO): NO